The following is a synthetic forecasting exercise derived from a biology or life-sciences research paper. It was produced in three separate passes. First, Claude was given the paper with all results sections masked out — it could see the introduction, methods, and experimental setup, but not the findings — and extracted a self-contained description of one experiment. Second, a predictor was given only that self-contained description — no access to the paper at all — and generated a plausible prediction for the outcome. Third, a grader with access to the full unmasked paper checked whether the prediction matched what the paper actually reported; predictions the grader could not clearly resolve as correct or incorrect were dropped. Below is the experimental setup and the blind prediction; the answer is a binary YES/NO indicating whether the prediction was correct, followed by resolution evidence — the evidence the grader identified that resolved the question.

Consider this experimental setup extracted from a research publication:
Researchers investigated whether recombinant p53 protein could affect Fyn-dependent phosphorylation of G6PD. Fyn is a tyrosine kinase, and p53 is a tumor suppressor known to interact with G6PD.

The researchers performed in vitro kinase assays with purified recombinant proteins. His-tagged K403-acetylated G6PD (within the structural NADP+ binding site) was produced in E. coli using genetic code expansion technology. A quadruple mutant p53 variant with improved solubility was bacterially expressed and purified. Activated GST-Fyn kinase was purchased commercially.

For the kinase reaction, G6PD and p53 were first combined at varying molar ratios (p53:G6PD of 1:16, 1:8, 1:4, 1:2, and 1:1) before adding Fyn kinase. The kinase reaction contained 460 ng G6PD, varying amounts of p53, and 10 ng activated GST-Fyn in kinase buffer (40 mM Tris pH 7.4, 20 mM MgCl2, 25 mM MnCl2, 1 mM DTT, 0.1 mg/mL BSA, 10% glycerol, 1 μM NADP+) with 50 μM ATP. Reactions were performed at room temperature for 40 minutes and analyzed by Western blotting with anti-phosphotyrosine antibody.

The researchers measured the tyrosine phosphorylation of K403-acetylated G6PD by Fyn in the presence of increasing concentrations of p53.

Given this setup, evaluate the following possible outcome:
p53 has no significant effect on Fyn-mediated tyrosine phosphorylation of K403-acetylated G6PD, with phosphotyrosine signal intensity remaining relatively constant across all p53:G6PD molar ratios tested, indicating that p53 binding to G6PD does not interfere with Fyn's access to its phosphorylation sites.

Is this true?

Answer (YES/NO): NO